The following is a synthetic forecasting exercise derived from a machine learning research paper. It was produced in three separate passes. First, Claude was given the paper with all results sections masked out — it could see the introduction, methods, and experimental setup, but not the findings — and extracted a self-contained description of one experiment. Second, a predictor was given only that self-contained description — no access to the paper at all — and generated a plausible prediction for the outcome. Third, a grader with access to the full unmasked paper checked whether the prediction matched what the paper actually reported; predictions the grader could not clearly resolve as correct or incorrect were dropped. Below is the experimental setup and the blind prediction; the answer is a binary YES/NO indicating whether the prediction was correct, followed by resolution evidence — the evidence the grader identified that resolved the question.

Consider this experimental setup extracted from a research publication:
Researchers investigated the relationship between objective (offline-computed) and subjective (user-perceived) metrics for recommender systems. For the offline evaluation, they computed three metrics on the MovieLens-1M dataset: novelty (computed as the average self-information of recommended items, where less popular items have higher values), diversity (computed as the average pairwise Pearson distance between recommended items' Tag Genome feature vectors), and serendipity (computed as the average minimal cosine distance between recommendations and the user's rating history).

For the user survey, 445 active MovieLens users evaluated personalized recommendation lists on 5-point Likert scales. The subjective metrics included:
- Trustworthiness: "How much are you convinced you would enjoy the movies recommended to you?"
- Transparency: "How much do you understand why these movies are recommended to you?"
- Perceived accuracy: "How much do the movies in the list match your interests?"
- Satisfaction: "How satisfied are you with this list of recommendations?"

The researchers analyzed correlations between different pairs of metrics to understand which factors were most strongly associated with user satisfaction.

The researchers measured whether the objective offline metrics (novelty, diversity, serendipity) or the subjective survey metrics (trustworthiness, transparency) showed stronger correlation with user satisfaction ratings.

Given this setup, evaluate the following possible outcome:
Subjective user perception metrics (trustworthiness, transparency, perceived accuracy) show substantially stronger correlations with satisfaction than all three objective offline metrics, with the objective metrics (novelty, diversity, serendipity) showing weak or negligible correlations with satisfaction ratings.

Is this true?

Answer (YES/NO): YES